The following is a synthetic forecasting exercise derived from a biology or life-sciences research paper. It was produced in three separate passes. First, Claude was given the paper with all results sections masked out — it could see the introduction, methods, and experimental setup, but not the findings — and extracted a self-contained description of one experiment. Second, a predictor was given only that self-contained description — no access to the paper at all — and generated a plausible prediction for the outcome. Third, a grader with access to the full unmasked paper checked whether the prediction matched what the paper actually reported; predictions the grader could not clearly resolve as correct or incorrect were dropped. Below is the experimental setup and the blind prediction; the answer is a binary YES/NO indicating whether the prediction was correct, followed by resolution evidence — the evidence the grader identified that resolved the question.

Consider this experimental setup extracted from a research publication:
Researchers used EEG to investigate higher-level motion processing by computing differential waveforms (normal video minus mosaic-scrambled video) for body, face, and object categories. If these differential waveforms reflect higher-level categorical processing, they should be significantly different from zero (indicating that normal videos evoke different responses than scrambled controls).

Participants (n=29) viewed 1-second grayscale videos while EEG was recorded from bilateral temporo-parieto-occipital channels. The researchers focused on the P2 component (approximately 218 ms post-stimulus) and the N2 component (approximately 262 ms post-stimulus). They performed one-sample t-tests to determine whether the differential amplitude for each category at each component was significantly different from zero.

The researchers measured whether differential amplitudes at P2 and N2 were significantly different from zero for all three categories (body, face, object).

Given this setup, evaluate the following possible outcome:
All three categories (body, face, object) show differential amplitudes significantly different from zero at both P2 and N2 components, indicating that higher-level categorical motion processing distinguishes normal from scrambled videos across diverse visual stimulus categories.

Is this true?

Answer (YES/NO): YES